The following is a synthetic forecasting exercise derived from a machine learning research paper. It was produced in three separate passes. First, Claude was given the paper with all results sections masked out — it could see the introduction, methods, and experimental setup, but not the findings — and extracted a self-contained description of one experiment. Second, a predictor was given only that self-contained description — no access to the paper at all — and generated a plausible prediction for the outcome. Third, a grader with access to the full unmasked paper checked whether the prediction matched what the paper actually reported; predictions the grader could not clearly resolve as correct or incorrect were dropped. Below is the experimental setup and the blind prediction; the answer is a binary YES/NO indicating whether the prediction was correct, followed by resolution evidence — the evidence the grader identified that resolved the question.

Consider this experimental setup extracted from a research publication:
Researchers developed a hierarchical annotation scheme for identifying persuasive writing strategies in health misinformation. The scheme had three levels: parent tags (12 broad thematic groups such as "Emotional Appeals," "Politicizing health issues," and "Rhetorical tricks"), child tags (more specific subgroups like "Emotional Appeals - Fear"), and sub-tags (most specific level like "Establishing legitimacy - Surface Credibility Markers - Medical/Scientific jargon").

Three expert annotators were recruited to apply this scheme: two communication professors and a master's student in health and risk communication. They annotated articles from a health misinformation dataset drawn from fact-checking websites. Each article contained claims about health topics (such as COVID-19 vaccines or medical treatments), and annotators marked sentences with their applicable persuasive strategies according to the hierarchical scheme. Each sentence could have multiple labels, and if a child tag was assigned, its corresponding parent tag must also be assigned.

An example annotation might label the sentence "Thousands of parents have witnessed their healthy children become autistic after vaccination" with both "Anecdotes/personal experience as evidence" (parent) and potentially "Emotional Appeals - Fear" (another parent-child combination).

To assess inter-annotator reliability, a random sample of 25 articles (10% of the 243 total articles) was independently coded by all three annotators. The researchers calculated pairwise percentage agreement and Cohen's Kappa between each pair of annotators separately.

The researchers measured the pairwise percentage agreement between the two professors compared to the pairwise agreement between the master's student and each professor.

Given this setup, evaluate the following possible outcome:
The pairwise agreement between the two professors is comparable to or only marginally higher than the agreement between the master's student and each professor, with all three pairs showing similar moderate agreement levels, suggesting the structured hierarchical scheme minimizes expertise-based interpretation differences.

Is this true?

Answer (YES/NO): NO